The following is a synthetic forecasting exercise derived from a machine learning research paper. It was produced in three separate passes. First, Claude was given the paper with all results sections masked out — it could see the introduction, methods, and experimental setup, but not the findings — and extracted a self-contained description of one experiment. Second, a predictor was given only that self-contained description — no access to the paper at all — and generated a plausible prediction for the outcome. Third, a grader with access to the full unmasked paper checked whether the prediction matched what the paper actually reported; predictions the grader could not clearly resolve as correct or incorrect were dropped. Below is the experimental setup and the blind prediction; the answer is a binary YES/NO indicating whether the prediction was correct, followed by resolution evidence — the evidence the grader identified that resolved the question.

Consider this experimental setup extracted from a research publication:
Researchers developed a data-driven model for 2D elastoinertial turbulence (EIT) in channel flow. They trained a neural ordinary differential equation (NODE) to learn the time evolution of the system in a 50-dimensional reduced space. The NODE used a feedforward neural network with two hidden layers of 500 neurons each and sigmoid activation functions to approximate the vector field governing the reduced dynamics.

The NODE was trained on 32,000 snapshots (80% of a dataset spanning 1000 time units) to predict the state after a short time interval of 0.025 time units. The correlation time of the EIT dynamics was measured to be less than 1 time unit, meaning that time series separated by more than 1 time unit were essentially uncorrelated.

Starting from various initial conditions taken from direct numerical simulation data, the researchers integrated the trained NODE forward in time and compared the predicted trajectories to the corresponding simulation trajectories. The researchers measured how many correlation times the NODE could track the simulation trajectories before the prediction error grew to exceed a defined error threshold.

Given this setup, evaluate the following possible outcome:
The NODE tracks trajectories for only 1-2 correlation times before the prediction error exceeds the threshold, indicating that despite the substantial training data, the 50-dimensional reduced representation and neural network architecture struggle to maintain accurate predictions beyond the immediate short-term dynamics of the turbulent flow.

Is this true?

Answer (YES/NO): NO